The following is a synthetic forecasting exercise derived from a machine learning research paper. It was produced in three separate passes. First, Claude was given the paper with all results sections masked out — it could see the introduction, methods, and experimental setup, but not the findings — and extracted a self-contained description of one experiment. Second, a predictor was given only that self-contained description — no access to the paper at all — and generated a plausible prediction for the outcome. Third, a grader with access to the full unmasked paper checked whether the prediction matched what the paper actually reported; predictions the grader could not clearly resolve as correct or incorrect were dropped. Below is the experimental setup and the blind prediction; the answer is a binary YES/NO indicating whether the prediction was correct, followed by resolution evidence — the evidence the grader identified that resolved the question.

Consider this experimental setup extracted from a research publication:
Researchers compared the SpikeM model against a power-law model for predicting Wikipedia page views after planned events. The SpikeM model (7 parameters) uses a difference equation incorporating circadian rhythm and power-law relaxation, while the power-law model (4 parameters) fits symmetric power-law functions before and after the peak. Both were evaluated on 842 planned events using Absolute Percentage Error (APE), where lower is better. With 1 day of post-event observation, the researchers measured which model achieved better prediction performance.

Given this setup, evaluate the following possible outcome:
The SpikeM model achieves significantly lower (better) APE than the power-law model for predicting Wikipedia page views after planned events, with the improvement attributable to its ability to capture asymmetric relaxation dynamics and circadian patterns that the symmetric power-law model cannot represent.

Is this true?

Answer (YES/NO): NO